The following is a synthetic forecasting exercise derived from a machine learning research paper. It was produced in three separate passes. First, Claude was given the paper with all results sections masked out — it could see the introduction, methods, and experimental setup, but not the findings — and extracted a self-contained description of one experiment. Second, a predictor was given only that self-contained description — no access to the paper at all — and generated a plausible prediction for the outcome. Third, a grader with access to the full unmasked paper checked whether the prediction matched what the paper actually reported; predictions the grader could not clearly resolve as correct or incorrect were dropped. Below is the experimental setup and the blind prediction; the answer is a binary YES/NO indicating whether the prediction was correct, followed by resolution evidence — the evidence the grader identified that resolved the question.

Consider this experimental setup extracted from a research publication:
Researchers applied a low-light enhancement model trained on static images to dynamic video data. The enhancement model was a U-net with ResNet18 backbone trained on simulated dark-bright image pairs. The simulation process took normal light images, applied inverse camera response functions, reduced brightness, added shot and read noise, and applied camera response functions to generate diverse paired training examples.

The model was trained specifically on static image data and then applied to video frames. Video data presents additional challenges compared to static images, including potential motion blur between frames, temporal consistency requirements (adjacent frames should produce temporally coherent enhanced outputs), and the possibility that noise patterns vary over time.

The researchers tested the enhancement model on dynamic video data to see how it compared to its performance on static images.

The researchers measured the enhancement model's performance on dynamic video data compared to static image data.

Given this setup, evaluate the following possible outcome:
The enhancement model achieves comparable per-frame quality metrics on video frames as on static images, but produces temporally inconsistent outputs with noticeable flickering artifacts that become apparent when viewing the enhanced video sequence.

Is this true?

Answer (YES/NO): NO